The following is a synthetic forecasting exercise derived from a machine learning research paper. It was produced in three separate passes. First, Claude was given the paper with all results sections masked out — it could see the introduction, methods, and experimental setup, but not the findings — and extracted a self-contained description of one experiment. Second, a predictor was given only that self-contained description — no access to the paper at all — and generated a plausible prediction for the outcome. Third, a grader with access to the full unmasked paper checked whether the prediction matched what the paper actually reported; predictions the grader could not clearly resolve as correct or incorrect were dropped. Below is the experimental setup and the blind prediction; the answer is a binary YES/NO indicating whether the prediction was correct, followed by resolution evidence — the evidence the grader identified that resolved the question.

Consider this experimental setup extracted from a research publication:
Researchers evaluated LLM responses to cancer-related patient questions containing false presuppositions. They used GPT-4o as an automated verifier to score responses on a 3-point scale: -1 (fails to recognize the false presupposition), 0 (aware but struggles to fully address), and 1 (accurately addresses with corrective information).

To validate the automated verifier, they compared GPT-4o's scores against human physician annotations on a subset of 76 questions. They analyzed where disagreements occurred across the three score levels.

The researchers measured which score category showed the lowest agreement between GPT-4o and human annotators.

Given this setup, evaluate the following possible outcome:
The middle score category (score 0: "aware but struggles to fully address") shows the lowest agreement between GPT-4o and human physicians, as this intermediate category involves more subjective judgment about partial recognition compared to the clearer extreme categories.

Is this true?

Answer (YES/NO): YES